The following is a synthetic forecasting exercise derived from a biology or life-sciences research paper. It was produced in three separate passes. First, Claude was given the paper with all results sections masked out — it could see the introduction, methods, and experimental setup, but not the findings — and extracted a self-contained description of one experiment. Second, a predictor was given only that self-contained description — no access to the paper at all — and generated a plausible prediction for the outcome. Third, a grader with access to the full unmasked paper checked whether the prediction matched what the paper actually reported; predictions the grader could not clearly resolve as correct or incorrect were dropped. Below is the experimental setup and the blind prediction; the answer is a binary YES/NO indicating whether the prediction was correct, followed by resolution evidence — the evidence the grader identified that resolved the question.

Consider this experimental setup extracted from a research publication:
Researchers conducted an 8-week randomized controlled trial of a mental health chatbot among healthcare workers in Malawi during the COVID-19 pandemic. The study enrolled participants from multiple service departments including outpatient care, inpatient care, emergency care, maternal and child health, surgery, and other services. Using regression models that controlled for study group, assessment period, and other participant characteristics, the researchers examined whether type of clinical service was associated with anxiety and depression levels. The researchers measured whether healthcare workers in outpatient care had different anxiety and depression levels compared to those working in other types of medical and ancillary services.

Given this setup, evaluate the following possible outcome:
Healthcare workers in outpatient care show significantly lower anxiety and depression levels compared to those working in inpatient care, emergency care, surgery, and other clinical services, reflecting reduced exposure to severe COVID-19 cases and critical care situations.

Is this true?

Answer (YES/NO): NO